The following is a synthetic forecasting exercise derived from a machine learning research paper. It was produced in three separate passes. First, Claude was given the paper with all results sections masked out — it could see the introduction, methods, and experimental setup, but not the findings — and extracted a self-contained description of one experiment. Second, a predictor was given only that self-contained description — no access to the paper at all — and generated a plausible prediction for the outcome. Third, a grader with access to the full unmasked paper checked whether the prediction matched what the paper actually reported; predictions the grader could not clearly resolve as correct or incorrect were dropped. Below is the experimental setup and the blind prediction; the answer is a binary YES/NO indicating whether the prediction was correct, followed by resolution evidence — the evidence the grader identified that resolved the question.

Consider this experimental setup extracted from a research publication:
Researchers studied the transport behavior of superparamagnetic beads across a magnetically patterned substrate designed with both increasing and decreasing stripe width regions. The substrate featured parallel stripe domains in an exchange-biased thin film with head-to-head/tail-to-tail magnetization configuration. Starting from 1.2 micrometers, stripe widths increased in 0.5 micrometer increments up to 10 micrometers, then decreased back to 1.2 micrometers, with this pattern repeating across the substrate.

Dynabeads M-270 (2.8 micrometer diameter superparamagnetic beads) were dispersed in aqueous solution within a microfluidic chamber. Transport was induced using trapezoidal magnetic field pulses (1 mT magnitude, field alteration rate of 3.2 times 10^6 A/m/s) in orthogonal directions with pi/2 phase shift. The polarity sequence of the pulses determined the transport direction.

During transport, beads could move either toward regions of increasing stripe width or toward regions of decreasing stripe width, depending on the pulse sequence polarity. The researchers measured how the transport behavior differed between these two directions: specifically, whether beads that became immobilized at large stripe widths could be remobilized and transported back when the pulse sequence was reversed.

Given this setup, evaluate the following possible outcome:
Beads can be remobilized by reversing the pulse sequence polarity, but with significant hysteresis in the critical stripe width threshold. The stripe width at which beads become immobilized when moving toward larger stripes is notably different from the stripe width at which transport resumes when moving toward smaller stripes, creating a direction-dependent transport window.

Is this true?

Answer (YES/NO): NO